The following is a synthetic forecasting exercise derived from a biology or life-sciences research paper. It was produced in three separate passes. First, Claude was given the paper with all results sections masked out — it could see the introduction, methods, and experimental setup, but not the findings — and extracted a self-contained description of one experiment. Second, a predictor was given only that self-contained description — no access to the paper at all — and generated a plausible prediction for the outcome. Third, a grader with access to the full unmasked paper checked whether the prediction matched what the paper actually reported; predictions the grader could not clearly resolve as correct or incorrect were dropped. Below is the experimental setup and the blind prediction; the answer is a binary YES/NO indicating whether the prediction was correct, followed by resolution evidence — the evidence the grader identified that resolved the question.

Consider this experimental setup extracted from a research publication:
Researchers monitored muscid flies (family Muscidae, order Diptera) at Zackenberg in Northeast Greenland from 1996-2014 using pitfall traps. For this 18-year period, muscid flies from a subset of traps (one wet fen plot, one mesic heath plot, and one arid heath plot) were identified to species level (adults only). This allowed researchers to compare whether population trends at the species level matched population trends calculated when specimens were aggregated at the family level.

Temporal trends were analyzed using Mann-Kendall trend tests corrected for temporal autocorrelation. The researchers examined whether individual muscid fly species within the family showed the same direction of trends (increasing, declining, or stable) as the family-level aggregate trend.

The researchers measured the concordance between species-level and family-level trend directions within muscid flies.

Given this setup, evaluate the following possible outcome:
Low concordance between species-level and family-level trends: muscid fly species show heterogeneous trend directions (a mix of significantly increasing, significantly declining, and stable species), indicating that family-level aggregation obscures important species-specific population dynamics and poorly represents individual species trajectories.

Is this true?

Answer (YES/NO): YES